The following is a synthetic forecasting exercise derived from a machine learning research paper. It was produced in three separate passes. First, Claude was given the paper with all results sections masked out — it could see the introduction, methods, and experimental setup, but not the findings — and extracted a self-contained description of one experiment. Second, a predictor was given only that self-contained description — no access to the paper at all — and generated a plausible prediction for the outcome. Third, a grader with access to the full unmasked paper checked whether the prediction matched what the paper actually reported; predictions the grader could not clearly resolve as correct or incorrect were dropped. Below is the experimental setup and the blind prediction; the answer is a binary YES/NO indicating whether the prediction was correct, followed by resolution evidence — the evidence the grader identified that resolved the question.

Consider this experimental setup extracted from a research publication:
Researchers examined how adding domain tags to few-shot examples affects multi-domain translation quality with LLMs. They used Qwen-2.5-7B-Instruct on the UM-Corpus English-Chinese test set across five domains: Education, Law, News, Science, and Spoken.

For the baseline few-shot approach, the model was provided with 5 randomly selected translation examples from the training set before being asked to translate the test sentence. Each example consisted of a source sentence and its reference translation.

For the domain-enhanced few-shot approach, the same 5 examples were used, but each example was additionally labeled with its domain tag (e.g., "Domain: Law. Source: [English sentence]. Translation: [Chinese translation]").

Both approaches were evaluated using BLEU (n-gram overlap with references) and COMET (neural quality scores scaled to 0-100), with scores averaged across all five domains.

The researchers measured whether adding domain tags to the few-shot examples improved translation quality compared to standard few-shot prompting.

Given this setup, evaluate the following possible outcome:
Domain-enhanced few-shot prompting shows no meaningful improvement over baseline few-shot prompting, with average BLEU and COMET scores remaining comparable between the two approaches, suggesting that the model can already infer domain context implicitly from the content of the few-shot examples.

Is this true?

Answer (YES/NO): YES